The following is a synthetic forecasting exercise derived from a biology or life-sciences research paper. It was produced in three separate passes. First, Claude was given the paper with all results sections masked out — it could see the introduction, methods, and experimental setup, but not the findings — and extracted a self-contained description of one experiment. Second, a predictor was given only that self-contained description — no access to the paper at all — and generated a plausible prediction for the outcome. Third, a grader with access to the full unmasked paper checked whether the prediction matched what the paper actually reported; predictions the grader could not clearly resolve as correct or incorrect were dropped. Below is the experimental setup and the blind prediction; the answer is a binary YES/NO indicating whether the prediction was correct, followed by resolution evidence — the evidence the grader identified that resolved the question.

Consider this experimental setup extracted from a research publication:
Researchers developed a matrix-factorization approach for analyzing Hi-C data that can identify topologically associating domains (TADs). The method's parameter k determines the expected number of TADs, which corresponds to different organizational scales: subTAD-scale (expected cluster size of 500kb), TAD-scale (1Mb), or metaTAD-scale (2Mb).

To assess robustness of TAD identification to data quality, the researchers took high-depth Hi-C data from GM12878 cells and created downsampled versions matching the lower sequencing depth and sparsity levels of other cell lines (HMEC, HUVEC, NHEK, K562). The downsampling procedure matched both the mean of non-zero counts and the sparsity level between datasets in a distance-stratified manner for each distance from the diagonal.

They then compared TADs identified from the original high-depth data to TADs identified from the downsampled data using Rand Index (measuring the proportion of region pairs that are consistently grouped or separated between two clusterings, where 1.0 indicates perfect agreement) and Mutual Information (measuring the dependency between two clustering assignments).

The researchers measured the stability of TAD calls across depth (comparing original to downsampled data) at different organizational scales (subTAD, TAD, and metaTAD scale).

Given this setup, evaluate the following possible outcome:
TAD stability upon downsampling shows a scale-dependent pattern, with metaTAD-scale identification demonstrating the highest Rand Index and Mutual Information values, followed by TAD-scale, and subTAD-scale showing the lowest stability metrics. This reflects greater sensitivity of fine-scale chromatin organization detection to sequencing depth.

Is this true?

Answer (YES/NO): NO